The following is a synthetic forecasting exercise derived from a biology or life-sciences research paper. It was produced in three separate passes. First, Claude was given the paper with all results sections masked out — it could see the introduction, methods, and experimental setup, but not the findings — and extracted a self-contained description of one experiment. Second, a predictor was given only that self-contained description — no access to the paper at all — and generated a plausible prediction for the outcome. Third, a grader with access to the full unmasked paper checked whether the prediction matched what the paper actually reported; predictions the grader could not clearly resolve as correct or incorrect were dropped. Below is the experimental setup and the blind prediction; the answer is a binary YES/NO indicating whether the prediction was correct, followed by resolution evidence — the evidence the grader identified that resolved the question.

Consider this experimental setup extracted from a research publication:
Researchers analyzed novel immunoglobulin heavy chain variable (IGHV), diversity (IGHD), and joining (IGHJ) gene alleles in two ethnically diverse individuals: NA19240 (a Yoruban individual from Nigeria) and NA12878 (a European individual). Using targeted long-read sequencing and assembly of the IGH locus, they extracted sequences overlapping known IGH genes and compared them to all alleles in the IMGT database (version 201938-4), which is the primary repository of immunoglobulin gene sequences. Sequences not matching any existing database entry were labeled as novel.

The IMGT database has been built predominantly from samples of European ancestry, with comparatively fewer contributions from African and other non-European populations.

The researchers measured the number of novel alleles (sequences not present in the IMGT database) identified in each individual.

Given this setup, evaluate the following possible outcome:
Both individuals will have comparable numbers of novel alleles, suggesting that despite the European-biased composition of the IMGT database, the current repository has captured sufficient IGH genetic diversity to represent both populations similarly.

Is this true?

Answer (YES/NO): NO